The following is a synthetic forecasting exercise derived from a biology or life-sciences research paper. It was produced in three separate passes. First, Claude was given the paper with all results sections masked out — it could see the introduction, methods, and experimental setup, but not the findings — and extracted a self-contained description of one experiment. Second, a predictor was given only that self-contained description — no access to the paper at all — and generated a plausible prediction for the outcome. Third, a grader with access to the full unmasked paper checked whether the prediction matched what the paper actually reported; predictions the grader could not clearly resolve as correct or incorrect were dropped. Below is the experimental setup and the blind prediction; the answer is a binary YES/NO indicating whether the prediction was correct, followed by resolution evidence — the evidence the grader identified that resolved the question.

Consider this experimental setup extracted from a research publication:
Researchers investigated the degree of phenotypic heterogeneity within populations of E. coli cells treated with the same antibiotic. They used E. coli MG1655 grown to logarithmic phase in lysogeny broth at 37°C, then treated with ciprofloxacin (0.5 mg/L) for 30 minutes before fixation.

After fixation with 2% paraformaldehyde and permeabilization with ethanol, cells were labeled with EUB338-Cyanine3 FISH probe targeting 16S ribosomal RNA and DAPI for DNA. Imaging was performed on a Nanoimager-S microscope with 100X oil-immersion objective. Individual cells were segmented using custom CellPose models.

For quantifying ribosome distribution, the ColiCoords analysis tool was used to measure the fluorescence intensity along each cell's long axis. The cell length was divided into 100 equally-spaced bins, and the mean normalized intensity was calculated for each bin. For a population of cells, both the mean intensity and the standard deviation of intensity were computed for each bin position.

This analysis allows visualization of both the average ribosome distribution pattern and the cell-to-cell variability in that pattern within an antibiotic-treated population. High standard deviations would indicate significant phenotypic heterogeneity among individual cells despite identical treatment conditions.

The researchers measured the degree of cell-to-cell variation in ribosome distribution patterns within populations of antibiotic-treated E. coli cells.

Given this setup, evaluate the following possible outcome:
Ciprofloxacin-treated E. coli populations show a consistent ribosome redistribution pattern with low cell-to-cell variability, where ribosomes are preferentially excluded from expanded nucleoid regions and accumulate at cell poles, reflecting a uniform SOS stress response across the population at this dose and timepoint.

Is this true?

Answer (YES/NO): NO